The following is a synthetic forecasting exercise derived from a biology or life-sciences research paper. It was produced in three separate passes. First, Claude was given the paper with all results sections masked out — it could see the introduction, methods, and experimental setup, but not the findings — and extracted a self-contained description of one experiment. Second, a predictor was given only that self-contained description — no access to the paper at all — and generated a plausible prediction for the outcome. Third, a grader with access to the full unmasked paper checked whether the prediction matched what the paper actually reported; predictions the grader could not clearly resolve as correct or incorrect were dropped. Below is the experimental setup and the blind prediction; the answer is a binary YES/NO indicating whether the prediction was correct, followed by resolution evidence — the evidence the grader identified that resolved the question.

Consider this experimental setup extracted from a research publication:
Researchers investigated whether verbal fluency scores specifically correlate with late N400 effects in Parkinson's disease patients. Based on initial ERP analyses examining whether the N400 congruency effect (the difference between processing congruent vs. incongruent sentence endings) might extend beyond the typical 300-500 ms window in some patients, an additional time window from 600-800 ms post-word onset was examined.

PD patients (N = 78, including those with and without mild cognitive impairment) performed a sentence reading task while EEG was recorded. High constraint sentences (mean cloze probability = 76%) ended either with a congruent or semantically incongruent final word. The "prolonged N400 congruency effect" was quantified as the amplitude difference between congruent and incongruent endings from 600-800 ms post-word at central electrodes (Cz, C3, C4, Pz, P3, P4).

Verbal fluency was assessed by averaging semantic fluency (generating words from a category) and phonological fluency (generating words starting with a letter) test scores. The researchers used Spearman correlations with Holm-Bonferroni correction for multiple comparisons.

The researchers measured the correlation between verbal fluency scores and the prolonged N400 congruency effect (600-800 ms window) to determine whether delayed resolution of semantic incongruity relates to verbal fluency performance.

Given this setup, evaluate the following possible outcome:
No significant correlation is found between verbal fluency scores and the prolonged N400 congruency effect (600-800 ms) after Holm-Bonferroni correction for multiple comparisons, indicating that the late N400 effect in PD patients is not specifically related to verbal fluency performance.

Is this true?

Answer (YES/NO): NO